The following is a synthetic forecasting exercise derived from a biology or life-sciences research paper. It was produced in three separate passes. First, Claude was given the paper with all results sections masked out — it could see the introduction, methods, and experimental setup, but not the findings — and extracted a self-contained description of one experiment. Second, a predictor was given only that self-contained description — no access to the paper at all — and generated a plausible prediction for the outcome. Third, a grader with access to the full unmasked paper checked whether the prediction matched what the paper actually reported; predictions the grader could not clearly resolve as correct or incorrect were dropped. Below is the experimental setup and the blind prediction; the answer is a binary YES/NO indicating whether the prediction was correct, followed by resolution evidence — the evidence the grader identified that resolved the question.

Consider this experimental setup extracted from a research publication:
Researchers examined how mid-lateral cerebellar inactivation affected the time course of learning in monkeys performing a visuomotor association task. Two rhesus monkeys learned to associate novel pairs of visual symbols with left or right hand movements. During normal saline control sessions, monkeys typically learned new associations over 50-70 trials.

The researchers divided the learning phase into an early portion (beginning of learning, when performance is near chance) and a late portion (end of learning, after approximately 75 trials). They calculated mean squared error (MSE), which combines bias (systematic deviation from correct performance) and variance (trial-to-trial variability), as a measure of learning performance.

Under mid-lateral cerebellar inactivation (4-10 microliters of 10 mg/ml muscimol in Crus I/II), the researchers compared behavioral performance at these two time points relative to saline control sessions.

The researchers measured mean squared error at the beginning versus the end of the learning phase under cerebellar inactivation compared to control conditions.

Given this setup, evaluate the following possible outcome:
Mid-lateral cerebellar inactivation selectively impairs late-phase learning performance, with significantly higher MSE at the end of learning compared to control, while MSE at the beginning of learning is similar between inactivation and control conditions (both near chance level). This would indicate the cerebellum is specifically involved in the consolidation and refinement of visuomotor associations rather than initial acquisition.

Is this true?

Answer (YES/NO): YES